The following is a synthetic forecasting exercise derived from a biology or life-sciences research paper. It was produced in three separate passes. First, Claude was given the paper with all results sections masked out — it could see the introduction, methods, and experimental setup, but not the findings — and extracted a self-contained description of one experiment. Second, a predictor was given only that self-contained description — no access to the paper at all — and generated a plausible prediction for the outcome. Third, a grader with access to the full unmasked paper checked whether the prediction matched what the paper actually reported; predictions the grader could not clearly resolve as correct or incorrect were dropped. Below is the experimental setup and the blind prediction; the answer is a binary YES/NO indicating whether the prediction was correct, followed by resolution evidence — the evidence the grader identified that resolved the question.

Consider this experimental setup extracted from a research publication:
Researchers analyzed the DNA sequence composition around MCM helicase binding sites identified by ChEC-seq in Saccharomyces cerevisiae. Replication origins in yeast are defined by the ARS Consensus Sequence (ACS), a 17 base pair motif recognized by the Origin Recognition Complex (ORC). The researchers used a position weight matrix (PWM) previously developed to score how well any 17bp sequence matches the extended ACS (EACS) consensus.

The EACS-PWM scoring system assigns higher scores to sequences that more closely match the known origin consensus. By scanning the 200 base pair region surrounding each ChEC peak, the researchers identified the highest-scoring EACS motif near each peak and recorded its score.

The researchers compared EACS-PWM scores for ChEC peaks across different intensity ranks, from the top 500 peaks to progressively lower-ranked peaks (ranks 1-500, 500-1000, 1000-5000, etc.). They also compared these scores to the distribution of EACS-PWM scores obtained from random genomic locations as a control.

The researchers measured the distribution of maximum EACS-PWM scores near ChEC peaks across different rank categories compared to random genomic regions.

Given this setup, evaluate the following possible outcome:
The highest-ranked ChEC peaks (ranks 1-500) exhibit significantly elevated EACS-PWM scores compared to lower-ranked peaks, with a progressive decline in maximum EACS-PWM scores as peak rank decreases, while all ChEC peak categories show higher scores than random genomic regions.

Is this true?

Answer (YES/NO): YES